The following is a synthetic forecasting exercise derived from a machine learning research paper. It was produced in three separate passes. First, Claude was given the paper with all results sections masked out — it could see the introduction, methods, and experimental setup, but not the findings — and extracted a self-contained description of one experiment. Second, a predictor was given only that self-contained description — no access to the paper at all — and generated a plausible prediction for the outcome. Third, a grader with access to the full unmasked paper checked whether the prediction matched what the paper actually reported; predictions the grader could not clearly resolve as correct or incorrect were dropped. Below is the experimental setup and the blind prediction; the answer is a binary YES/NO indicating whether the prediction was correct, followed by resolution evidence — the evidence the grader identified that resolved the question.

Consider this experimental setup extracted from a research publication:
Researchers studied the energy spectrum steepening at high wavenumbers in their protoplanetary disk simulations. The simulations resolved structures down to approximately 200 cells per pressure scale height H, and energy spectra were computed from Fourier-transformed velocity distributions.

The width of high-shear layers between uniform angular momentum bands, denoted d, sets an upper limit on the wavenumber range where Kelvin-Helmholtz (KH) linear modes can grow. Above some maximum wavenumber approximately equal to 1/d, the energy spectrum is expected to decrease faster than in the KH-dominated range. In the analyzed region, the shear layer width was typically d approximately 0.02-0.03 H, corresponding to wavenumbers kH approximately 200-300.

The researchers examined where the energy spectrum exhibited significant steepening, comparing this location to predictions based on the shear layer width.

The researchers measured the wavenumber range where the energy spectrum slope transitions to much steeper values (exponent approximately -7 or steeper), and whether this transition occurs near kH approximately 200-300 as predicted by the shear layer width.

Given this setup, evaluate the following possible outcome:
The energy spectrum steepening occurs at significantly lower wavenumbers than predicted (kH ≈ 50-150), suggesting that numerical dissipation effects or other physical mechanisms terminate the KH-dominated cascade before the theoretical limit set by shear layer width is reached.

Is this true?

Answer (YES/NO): NO